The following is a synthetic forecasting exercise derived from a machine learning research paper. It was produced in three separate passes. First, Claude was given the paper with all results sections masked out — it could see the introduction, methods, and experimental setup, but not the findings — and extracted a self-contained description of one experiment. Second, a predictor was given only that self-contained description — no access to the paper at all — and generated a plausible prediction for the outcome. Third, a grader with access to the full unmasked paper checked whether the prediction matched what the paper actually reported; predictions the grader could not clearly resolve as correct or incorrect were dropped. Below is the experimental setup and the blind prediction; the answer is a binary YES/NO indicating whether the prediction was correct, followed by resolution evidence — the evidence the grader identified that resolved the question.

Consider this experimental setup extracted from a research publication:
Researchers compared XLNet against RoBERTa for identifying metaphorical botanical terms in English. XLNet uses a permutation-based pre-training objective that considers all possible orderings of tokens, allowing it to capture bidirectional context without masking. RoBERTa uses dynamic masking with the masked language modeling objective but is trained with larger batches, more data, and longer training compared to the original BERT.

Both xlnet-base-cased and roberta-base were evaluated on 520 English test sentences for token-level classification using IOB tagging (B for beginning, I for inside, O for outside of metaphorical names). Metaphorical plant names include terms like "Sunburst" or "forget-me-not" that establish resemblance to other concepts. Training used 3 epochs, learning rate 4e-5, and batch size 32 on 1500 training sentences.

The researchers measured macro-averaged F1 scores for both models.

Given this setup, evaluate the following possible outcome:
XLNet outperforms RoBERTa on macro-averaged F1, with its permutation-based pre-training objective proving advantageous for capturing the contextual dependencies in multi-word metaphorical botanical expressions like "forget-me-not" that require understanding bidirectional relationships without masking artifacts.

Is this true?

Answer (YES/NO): NO